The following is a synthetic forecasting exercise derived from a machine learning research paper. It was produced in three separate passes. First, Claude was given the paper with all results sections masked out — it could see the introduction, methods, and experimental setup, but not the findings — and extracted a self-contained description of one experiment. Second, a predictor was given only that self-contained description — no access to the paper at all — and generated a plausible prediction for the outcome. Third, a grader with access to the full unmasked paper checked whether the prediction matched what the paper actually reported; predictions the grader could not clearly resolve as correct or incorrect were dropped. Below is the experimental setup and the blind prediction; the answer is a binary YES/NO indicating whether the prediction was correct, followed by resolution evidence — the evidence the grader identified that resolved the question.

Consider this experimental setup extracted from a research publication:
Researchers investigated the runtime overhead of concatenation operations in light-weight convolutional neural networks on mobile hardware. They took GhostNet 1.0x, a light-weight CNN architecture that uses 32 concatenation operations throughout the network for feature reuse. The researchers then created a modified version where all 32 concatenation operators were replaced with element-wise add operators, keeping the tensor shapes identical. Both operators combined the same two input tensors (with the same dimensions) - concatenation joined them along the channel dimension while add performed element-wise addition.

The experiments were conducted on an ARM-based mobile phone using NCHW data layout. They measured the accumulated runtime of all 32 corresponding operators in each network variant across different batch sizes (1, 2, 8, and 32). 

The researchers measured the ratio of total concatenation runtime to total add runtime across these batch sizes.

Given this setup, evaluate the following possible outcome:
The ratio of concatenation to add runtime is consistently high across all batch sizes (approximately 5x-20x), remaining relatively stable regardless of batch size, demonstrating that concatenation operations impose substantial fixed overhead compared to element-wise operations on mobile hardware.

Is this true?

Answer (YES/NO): NO